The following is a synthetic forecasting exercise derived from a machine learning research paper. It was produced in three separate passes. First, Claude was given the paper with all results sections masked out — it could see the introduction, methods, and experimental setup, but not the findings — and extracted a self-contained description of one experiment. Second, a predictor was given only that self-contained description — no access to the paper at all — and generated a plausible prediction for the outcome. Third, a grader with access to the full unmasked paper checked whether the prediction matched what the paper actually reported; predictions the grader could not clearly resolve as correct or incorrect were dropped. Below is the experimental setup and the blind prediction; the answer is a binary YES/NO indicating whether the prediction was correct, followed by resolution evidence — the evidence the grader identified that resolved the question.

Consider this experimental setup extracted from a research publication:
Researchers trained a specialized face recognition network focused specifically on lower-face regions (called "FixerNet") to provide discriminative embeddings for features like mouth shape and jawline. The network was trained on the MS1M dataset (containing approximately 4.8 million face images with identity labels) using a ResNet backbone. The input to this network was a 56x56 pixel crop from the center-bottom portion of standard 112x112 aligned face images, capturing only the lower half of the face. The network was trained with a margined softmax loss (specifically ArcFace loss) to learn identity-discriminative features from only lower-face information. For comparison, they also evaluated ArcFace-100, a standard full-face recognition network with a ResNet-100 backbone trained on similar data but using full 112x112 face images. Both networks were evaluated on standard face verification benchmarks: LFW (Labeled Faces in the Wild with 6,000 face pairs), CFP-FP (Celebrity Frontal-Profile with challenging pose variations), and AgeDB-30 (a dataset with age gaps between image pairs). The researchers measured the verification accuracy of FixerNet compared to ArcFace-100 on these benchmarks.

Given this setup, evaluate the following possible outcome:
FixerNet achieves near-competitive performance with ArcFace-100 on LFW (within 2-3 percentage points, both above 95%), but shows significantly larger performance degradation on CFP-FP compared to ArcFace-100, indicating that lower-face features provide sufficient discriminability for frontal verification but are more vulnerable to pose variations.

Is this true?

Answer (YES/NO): YES